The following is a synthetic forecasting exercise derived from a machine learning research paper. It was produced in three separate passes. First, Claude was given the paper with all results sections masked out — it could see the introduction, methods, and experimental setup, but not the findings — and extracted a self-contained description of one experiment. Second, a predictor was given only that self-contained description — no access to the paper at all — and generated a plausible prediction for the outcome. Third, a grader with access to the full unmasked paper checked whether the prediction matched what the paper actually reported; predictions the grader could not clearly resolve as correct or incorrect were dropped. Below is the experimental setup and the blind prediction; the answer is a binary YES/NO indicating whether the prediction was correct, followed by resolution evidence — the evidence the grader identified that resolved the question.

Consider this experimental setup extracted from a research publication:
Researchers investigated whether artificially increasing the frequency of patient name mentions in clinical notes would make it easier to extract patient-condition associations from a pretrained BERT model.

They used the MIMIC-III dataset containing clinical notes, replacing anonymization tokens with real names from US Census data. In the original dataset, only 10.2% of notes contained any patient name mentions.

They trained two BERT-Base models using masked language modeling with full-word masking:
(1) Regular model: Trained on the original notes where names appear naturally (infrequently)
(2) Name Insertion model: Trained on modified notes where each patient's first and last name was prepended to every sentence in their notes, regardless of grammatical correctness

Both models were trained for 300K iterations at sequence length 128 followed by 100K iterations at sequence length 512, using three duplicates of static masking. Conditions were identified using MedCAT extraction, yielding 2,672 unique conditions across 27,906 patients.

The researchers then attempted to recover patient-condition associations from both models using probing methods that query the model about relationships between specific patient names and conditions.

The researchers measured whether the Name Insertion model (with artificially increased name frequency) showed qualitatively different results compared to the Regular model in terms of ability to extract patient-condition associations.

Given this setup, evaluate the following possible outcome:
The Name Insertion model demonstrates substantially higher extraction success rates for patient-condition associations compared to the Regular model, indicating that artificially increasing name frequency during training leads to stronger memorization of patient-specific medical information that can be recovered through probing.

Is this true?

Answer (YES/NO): NO